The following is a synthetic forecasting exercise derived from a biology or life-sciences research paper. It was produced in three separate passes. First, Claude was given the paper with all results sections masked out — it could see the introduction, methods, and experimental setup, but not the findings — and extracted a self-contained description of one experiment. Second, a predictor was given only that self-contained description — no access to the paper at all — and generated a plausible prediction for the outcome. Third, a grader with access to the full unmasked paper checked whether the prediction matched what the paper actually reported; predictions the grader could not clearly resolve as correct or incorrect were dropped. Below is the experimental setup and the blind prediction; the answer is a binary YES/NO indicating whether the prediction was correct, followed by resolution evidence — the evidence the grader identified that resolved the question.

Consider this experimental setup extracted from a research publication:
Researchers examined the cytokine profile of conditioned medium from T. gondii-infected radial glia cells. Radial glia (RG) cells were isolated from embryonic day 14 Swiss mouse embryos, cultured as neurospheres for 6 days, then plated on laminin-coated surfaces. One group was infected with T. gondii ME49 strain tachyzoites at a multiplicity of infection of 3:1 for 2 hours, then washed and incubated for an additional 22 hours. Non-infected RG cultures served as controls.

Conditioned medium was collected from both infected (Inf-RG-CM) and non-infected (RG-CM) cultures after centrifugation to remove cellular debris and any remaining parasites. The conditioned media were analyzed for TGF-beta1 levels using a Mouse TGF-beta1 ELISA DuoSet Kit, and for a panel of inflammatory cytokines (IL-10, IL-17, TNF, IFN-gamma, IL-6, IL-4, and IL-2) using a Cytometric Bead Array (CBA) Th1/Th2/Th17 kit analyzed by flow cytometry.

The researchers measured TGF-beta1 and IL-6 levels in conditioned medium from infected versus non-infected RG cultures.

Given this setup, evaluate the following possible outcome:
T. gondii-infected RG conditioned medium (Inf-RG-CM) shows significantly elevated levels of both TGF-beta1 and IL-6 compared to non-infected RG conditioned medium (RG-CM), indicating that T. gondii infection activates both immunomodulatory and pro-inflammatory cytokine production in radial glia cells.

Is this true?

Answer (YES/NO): NO